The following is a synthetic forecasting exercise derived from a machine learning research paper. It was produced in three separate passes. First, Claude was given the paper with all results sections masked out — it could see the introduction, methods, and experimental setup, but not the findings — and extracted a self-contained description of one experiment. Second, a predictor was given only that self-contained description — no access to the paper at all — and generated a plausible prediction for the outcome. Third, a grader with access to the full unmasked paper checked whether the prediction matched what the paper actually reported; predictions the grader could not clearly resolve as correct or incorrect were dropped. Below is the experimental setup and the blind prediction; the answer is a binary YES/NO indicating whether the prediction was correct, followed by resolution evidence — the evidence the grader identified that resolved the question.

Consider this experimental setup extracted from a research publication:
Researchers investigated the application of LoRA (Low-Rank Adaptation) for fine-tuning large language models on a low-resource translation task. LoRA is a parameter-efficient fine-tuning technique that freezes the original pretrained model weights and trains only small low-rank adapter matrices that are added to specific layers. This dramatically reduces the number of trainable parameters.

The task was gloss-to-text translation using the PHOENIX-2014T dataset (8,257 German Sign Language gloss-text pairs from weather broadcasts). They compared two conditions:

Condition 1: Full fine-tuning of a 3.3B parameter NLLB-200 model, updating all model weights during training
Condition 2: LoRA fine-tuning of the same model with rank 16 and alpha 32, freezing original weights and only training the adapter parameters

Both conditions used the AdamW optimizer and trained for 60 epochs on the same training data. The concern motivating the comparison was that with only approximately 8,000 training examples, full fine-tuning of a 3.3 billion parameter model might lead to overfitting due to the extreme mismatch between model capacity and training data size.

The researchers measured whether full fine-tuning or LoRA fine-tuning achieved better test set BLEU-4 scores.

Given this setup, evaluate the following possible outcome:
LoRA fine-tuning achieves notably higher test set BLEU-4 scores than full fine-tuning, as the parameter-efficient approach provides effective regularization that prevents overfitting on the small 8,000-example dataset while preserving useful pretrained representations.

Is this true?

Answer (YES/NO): NO